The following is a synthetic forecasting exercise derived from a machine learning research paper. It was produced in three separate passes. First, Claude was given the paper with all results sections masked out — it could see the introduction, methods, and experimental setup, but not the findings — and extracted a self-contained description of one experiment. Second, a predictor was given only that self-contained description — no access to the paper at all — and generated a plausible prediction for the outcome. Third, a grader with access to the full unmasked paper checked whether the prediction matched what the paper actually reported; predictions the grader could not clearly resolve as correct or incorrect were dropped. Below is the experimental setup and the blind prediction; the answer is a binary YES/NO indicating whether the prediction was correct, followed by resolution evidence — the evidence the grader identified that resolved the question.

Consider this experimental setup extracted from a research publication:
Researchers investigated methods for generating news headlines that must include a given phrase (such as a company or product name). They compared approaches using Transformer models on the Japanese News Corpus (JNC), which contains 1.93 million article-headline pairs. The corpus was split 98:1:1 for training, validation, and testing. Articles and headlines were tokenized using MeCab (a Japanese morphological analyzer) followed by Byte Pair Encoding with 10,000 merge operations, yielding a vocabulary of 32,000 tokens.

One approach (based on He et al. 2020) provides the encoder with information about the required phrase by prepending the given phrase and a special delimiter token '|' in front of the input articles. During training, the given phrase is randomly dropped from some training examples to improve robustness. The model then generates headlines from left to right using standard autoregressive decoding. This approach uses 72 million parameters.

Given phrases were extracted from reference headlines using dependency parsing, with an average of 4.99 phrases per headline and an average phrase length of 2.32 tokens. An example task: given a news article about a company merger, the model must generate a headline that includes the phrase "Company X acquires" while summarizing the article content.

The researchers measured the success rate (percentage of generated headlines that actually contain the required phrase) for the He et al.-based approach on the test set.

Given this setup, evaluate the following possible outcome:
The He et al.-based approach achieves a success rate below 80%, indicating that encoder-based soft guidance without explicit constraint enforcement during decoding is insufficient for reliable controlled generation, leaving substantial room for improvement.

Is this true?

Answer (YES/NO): NO